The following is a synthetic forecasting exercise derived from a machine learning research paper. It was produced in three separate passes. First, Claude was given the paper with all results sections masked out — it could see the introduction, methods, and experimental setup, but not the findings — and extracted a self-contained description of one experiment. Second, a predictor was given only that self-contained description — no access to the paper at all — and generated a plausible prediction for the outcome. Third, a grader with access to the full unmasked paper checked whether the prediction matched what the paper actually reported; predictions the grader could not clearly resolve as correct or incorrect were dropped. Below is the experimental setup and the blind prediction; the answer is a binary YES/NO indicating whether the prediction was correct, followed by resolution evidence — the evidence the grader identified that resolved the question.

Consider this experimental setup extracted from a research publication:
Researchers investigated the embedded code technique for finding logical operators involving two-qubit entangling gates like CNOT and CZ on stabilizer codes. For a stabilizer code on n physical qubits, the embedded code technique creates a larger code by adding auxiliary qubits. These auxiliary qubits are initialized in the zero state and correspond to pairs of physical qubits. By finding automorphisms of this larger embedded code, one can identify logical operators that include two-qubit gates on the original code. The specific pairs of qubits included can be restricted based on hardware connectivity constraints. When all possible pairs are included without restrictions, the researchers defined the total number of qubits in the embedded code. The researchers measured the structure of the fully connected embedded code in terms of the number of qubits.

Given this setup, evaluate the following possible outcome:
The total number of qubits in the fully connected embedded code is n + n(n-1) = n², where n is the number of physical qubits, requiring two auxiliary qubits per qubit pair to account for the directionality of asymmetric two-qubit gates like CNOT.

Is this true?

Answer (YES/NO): NO